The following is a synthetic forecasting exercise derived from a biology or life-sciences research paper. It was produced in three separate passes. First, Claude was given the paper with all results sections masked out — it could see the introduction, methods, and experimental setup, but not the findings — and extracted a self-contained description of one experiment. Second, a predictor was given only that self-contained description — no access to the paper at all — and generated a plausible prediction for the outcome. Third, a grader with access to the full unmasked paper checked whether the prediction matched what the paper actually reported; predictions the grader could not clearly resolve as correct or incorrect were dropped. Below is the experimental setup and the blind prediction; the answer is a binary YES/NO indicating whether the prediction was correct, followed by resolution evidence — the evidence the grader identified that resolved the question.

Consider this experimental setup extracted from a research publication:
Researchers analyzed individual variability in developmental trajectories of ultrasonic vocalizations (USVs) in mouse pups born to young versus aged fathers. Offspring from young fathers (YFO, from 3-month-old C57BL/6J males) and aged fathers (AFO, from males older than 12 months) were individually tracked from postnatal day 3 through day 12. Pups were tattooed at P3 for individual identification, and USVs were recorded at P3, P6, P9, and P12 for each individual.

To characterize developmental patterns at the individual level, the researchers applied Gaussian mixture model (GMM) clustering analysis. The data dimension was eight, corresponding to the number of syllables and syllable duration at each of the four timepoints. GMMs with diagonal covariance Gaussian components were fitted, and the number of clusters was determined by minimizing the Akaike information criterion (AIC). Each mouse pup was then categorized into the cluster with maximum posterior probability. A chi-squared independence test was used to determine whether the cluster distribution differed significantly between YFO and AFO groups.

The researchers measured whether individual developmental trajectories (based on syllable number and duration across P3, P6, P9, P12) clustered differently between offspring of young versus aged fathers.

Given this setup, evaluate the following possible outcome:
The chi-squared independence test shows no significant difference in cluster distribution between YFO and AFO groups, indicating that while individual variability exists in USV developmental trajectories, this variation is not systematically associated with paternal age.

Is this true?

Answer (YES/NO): NO